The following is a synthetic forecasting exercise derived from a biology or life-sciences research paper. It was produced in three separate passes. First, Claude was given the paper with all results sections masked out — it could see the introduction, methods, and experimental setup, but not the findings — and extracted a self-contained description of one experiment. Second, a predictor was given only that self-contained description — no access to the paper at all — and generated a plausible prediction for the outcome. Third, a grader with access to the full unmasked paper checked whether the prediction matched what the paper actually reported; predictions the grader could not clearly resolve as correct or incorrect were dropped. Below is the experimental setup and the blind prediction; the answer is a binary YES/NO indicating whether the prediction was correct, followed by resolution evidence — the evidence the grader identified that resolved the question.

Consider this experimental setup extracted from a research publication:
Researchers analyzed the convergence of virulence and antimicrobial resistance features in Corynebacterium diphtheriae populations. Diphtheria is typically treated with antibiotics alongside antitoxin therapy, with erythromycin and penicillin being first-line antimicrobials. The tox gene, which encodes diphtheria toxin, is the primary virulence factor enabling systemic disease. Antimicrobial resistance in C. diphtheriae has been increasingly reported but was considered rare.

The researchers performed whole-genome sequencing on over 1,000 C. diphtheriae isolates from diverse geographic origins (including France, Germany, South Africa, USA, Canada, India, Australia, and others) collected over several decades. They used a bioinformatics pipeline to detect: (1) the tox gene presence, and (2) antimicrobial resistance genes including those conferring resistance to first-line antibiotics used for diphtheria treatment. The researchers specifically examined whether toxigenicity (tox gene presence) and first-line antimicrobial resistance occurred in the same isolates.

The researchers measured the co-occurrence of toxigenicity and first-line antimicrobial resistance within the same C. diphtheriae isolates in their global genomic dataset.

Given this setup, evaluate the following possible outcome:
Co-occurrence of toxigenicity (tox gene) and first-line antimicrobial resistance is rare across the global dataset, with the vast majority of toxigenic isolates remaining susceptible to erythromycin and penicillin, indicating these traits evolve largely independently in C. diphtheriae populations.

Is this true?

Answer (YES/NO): YES